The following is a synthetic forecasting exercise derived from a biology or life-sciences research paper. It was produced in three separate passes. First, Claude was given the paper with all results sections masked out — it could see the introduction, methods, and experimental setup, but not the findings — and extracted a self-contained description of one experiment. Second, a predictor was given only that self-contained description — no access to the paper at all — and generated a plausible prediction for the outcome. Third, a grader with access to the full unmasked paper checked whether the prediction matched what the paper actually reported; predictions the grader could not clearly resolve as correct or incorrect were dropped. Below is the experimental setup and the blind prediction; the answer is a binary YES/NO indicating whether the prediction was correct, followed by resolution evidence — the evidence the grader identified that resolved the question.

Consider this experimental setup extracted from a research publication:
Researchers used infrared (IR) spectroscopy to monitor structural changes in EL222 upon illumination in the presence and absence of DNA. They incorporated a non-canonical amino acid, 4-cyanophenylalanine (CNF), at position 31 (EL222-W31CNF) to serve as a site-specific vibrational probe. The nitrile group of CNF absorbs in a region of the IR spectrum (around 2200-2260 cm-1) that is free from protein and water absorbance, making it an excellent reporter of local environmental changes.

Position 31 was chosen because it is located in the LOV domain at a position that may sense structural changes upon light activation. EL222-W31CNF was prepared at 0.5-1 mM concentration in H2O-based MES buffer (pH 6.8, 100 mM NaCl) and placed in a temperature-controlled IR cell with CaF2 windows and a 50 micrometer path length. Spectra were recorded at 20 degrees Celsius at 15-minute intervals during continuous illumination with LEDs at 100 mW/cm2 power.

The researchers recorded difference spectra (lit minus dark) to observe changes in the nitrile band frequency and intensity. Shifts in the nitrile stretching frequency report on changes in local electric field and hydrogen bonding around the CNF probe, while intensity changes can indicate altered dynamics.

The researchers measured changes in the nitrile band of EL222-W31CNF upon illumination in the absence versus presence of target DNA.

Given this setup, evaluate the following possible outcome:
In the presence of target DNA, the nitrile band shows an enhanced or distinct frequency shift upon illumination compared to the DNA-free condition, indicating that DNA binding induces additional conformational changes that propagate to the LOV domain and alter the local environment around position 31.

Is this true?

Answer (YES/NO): YES